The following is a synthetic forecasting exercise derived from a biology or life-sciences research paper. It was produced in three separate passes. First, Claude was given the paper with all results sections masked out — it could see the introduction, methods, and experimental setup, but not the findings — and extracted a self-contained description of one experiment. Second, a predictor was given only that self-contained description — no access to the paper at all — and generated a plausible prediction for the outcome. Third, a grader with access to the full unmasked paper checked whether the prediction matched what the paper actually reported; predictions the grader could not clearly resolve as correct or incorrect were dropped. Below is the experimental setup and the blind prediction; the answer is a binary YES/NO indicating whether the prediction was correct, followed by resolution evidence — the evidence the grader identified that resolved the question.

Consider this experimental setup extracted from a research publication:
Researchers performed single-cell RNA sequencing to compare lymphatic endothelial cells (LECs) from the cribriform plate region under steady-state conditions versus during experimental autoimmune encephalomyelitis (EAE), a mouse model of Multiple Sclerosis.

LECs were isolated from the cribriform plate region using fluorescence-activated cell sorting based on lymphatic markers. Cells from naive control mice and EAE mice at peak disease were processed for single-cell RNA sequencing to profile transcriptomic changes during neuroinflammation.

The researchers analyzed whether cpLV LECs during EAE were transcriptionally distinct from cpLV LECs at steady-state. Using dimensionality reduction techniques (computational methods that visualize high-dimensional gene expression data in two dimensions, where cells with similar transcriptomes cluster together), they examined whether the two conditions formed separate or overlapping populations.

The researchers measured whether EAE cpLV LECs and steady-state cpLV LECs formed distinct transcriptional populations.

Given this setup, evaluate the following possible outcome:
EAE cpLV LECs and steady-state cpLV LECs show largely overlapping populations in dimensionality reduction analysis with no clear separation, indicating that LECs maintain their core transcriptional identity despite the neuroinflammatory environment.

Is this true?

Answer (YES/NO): NO